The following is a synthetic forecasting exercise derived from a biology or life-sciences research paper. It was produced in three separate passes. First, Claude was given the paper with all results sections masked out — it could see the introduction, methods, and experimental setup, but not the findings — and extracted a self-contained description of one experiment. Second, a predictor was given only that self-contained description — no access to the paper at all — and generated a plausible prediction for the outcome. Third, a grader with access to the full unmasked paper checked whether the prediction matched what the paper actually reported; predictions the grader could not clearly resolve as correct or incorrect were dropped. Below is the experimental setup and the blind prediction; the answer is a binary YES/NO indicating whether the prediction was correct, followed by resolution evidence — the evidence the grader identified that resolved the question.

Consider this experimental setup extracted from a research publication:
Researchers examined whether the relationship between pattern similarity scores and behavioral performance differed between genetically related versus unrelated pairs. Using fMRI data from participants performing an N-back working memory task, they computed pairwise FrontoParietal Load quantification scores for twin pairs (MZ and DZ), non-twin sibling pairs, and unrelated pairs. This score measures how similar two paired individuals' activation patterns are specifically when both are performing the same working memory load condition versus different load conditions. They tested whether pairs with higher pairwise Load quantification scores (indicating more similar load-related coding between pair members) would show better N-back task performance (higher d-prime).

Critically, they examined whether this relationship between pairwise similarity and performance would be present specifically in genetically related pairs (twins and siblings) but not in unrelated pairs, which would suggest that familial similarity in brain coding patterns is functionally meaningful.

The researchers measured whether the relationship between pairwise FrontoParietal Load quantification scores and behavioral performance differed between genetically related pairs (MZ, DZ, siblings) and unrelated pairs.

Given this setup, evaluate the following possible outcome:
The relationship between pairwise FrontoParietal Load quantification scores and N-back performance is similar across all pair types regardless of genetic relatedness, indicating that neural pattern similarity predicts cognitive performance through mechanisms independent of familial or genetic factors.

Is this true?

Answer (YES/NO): NO